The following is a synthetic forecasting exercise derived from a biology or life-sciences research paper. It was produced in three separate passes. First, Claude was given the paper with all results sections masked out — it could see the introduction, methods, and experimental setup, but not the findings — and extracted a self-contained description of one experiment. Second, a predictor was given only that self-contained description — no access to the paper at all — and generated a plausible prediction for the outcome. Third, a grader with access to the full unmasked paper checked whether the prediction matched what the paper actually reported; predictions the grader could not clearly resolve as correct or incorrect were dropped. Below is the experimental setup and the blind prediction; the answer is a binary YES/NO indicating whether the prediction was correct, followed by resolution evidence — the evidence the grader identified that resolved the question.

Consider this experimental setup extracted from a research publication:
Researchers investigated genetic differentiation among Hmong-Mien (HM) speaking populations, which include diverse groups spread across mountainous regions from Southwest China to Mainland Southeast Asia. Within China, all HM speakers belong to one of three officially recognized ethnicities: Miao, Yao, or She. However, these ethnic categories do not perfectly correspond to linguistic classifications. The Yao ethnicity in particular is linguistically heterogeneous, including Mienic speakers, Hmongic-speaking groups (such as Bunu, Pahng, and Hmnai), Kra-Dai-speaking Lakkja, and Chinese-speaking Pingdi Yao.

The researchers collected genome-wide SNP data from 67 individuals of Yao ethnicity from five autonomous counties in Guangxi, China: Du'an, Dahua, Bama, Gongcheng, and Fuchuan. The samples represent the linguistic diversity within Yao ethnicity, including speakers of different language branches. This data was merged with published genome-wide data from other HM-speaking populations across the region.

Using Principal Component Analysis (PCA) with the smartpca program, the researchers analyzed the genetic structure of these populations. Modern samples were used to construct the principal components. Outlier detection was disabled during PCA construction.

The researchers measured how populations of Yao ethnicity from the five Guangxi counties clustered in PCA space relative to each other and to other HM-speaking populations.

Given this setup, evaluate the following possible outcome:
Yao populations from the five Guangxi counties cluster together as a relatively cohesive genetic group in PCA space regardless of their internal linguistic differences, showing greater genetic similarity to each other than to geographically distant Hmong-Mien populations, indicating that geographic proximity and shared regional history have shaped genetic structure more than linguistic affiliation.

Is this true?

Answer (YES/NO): NO